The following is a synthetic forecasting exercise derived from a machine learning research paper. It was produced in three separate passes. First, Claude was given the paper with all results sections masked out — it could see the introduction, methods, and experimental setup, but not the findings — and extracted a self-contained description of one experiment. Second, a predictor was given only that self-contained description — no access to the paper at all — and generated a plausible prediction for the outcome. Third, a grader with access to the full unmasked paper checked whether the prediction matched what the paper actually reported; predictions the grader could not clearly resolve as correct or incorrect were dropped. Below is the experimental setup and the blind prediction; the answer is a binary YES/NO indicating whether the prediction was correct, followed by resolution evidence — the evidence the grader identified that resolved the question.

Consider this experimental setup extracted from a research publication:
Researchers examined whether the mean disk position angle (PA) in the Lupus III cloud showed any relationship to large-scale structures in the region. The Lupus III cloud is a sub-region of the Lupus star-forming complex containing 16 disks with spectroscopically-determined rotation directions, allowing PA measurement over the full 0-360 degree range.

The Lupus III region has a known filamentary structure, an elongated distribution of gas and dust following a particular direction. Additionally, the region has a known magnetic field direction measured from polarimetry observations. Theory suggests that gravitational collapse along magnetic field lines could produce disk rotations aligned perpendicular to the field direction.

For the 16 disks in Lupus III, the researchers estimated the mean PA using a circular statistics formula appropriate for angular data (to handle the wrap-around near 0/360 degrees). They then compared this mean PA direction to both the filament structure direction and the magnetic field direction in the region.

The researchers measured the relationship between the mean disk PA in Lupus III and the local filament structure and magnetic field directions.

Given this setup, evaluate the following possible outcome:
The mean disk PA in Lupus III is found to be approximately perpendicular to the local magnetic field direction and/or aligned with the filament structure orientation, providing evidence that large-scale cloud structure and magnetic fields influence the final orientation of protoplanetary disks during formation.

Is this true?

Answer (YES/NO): YES